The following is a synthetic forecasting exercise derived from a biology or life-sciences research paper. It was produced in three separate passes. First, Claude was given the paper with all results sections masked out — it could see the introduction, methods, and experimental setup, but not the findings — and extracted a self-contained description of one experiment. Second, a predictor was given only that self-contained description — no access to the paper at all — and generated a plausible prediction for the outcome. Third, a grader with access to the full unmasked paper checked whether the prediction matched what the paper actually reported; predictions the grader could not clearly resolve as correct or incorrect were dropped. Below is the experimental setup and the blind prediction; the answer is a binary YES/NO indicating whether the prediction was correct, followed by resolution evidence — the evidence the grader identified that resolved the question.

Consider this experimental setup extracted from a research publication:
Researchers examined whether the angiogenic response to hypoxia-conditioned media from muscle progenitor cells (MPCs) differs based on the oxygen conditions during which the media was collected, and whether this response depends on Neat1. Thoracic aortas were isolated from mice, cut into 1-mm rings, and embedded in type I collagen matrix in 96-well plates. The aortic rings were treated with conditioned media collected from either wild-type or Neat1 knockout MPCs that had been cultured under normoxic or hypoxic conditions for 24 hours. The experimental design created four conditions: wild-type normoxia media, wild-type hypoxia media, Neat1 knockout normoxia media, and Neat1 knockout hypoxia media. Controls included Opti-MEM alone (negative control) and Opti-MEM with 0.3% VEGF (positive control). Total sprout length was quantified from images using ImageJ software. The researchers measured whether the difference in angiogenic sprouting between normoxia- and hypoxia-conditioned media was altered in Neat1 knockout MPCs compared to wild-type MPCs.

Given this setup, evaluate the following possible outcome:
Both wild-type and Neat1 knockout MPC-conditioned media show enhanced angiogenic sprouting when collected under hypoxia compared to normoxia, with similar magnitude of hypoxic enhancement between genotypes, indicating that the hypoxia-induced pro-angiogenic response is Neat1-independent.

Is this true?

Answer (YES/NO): NO